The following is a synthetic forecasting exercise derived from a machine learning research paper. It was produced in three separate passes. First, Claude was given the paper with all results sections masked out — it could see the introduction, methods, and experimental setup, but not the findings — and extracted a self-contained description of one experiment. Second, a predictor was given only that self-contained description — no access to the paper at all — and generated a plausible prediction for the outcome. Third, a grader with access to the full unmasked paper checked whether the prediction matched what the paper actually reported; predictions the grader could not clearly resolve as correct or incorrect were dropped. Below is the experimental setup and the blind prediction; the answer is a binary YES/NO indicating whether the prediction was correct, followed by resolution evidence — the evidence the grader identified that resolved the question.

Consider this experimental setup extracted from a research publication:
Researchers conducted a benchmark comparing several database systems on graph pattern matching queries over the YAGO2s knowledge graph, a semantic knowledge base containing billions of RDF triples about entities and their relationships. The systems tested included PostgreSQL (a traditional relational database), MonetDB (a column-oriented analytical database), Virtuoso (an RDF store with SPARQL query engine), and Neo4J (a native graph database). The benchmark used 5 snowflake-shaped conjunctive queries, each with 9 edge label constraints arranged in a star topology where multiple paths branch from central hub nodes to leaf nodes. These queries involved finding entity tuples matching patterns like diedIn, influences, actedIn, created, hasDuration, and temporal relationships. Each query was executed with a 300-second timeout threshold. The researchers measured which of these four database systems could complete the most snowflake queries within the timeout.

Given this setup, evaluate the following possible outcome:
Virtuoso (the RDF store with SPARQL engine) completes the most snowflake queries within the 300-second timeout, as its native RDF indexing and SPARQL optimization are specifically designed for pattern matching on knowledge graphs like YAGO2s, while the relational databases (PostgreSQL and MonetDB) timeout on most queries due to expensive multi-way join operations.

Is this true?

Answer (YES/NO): NO